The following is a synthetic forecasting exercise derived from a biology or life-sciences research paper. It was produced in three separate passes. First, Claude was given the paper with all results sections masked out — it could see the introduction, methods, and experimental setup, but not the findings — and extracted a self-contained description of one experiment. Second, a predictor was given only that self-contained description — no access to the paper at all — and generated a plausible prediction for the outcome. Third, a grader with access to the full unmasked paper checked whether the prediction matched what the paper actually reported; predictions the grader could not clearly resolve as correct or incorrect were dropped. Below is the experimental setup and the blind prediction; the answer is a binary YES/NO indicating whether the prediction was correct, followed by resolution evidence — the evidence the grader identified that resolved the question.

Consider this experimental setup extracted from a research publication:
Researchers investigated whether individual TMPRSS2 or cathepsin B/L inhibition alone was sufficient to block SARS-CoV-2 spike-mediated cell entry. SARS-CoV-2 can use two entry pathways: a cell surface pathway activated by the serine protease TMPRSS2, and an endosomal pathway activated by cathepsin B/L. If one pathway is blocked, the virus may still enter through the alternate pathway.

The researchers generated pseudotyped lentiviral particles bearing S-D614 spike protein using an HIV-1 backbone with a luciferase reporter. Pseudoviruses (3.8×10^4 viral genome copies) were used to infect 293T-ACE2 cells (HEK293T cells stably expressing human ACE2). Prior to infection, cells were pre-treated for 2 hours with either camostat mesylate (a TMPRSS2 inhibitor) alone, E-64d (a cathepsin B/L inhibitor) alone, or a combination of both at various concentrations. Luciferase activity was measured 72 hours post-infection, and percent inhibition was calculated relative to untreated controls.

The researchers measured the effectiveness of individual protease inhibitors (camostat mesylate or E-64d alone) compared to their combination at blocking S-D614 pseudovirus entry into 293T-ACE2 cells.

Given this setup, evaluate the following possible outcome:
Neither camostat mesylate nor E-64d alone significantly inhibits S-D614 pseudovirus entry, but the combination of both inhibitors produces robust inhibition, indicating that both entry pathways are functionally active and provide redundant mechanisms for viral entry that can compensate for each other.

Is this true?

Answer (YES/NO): NO